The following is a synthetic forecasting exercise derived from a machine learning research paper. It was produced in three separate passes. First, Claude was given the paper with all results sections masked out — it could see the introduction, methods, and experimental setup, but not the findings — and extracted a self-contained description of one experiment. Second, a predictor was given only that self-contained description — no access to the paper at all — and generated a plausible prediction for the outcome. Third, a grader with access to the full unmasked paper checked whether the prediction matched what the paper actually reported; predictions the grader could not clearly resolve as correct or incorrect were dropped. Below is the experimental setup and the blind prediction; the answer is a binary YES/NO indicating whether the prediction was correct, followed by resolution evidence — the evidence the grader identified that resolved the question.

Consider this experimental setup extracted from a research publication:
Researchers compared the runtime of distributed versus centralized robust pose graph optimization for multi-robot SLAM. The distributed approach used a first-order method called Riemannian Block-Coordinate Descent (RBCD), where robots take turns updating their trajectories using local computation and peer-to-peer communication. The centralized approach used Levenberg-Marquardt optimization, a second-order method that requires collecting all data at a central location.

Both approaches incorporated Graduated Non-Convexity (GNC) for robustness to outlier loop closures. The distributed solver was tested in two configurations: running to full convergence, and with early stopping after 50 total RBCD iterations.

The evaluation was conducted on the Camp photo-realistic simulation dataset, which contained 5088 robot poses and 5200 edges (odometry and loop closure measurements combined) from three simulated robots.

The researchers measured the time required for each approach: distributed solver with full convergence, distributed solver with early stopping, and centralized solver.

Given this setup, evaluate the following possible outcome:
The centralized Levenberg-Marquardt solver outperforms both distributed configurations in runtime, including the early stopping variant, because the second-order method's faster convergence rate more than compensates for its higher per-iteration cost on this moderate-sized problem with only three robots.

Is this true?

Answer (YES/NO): YES